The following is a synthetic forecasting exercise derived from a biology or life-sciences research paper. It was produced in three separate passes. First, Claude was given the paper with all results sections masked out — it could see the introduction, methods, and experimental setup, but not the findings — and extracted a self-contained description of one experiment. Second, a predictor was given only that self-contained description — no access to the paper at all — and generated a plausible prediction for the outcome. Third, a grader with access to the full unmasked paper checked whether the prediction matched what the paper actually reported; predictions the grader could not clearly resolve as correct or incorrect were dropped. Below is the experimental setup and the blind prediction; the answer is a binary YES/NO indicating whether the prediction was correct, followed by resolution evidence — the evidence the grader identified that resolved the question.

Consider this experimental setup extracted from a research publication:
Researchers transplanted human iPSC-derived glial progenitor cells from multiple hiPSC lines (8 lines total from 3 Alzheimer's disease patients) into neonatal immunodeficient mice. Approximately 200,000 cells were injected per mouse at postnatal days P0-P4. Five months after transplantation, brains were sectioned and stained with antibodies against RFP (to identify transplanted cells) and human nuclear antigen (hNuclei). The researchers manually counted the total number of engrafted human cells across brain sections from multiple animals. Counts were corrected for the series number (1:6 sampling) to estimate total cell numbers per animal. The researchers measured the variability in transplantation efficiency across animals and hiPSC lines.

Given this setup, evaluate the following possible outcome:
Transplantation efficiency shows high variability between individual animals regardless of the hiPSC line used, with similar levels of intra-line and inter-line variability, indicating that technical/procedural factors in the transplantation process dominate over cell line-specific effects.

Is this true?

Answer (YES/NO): YES